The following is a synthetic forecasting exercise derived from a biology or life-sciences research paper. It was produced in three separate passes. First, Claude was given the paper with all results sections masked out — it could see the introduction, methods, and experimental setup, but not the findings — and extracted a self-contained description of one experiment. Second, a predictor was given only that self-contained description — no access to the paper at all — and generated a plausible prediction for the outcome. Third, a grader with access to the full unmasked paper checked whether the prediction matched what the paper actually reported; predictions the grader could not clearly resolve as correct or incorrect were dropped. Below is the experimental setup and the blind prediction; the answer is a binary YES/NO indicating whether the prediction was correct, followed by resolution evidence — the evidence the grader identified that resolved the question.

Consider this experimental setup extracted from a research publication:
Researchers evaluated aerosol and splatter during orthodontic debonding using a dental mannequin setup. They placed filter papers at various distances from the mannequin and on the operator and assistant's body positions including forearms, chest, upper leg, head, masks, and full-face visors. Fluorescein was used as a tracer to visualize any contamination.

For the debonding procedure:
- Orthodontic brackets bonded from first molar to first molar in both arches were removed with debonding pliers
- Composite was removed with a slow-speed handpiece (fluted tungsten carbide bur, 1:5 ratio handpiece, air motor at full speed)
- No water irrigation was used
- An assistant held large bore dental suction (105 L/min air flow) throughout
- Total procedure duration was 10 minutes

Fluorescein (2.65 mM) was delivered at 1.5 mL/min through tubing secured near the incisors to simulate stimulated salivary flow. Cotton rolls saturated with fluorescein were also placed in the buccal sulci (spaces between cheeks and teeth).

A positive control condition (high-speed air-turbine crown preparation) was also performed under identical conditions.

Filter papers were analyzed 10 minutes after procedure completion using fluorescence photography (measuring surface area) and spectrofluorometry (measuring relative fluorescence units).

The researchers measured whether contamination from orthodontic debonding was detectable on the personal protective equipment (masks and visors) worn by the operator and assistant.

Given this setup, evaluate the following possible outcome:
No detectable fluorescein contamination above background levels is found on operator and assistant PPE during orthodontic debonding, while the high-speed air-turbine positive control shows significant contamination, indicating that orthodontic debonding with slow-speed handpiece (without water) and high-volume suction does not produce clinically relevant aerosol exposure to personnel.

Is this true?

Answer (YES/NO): NO